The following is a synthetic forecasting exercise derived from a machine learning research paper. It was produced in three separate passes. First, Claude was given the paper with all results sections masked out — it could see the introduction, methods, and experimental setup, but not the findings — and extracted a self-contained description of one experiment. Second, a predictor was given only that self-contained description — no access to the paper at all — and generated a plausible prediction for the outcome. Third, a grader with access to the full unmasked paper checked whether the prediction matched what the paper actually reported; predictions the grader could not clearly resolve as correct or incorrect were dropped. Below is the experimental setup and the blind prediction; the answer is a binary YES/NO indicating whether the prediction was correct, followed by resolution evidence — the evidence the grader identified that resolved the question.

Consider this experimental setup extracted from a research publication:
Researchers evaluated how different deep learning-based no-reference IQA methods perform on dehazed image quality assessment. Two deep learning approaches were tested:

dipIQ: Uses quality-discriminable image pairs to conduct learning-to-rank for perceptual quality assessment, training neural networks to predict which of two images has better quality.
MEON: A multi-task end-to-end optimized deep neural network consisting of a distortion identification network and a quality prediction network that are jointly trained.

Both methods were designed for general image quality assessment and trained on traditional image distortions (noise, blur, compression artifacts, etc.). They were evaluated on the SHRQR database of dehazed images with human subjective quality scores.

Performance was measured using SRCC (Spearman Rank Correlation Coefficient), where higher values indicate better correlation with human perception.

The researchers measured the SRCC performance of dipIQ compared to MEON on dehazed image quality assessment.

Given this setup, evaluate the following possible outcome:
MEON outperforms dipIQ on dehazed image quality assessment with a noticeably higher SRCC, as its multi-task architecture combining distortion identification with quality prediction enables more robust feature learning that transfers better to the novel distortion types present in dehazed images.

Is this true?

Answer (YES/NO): YES